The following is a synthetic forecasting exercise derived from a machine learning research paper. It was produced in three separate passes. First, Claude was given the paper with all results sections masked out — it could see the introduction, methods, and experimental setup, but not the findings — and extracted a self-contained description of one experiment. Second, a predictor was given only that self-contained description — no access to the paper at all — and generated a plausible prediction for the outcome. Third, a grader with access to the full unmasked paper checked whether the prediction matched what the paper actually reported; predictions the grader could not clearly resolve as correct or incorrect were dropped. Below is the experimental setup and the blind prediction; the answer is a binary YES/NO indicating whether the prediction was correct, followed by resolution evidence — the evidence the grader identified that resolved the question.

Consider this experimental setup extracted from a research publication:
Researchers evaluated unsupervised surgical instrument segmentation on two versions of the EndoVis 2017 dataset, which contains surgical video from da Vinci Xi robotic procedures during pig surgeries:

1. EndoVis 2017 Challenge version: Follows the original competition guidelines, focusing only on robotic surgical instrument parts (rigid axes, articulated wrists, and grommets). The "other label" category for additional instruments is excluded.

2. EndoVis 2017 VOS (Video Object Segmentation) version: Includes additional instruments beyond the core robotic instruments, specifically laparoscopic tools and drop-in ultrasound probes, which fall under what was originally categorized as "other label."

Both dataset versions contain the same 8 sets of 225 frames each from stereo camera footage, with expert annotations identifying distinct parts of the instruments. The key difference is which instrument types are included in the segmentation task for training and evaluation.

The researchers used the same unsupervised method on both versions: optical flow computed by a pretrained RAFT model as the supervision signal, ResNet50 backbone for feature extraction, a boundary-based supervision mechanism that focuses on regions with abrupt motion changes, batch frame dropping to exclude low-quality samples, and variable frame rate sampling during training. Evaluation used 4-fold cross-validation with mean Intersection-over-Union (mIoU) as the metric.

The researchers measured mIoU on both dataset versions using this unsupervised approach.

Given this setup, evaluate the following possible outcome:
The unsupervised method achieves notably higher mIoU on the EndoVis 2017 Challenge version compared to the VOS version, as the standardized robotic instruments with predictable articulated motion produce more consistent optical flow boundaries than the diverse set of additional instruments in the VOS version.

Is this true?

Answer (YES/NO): NO